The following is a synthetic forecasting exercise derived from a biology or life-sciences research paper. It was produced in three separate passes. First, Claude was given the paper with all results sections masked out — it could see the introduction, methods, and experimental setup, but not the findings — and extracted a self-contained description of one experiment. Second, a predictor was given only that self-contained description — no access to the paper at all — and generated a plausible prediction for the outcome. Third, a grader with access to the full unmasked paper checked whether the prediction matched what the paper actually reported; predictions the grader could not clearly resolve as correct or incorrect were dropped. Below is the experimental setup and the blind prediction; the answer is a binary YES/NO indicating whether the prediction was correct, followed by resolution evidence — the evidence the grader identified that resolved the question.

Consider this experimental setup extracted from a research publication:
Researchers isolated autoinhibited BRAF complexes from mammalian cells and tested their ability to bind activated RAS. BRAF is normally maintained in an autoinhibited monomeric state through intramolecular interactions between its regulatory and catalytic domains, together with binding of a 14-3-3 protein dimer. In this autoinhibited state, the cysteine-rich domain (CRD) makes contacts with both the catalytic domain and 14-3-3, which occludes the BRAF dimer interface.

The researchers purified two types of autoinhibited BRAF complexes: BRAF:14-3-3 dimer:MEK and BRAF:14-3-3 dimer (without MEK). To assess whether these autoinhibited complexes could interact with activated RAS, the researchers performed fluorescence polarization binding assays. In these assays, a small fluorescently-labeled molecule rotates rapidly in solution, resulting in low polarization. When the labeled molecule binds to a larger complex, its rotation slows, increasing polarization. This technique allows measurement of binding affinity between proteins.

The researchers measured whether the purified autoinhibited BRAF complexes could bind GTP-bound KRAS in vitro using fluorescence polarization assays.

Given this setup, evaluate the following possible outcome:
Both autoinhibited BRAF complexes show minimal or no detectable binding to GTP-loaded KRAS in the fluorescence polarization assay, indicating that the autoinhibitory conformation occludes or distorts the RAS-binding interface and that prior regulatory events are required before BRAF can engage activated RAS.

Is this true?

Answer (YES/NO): NO